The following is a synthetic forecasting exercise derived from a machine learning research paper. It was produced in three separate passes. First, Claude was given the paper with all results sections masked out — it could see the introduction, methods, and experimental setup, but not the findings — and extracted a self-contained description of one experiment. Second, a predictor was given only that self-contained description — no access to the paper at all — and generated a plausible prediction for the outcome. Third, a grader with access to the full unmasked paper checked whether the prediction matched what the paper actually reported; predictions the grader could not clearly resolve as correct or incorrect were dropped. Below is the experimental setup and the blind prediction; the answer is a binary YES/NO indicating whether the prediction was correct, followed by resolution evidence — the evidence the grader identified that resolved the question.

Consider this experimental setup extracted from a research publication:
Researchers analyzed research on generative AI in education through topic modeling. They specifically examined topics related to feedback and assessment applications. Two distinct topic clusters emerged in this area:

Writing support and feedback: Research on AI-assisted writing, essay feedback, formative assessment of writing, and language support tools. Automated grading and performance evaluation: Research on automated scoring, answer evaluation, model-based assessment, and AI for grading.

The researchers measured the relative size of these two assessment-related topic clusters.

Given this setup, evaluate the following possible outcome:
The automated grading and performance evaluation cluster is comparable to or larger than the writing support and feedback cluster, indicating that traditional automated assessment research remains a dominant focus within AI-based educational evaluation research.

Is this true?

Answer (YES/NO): NO